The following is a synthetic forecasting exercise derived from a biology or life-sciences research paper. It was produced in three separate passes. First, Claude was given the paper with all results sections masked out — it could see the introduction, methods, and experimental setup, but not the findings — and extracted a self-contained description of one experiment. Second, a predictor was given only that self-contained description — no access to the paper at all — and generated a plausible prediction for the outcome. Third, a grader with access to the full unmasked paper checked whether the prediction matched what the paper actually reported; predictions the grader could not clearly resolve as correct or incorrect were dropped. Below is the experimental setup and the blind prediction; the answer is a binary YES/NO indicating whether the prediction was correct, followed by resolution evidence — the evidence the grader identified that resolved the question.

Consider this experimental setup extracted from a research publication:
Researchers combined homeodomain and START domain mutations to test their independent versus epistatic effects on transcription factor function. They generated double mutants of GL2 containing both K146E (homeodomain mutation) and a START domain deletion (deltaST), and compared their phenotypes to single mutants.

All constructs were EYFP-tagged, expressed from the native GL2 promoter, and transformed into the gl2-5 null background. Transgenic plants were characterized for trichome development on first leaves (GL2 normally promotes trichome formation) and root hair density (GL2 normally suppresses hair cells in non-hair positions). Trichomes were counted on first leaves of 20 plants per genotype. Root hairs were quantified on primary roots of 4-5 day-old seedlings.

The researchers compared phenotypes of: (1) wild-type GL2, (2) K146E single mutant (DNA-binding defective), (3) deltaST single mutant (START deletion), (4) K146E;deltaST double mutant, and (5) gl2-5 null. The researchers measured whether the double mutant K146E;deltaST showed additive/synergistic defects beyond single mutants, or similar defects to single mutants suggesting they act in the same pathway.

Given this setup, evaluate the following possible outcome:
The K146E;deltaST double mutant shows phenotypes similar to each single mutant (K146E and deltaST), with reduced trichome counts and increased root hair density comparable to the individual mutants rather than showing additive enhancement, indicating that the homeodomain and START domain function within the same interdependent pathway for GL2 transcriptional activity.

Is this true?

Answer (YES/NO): NO